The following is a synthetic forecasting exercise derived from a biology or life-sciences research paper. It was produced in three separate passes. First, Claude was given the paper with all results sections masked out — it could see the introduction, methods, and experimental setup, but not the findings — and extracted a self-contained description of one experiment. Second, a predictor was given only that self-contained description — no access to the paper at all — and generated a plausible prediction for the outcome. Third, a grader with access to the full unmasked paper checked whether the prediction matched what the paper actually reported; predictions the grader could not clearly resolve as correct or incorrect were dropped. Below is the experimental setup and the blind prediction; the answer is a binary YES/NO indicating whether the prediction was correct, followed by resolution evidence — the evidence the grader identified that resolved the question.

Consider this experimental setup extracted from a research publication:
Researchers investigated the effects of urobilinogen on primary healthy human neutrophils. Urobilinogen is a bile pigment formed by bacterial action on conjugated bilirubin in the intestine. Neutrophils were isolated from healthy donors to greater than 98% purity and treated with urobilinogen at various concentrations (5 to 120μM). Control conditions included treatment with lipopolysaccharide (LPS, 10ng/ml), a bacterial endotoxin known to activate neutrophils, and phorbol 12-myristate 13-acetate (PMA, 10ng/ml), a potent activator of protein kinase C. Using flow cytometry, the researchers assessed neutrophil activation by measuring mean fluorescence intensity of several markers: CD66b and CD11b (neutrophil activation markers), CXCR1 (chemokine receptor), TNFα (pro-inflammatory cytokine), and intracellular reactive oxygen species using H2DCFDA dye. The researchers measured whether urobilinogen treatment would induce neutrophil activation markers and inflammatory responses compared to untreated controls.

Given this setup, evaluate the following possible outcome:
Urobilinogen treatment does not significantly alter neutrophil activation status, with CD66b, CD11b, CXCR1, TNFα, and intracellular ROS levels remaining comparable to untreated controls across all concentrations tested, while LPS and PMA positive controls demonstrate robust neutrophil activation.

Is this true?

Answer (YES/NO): NO